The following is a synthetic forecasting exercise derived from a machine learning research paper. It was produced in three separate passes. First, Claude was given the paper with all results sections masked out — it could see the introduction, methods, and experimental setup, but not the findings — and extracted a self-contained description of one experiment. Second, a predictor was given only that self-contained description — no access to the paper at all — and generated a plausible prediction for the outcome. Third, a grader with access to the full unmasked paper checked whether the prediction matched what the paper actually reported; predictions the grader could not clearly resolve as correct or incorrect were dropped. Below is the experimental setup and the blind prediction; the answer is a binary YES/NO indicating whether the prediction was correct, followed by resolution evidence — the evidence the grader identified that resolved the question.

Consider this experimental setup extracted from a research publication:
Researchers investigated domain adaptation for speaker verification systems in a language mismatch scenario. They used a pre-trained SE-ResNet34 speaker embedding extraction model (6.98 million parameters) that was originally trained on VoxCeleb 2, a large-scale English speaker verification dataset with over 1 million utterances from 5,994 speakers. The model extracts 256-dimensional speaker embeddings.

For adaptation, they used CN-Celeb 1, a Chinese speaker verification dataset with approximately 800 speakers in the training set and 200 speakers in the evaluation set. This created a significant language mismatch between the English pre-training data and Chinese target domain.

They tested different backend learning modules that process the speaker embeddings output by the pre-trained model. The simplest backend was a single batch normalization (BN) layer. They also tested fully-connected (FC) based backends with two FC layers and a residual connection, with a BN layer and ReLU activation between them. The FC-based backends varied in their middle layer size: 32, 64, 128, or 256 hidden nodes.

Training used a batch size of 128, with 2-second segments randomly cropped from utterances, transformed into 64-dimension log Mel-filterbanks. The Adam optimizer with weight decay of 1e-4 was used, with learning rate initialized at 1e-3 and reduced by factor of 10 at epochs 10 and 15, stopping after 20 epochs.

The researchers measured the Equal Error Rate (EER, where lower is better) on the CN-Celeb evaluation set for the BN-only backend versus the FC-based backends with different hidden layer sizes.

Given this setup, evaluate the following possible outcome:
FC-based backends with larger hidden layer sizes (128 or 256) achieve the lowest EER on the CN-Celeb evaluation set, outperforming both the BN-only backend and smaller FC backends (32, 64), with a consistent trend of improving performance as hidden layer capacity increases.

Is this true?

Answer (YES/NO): YES